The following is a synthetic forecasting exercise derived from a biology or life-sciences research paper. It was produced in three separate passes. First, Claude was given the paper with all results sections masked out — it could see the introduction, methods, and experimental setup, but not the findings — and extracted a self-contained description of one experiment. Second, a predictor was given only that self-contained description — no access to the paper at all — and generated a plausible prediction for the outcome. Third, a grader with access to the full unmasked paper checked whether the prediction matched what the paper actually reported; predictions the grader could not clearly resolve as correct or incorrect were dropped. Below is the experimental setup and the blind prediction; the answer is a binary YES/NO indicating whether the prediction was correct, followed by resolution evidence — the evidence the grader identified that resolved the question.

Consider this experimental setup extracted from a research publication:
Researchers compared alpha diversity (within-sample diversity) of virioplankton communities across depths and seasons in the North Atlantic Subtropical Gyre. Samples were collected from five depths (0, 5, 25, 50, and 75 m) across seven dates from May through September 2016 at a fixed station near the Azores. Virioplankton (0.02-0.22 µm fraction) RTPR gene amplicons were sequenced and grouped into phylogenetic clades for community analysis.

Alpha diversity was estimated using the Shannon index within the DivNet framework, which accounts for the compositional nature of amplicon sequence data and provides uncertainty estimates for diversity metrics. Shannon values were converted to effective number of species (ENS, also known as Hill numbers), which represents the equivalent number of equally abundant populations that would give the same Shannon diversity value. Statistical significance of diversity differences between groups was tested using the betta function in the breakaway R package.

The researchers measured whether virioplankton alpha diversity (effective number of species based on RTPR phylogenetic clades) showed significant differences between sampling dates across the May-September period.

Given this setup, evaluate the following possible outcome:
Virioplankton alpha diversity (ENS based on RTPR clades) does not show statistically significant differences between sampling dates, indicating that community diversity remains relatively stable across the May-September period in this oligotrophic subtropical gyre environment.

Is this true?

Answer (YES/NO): NO